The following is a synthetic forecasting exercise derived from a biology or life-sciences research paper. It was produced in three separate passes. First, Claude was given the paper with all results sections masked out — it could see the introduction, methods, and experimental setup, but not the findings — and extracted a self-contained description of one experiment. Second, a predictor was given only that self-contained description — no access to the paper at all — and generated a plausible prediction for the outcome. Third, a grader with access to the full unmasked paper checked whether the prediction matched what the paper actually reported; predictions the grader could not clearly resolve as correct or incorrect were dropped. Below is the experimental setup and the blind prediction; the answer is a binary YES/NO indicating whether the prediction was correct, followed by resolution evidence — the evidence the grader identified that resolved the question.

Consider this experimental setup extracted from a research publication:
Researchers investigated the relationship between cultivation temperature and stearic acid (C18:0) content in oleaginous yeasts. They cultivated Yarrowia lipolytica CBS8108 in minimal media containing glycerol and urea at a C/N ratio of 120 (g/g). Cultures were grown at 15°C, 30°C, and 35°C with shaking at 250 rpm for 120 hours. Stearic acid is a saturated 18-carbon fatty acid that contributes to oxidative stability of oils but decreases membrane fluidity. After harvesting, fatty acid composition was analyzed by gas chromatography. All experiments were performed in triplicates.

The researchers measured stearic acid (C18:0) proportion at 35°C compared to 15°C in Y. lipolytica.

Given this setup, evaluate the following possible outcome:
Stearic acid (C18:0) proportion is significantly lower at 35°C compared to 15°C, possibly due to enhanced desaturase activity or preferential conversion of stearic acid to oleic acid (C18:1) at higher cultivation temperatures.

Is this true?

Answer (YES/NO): NO